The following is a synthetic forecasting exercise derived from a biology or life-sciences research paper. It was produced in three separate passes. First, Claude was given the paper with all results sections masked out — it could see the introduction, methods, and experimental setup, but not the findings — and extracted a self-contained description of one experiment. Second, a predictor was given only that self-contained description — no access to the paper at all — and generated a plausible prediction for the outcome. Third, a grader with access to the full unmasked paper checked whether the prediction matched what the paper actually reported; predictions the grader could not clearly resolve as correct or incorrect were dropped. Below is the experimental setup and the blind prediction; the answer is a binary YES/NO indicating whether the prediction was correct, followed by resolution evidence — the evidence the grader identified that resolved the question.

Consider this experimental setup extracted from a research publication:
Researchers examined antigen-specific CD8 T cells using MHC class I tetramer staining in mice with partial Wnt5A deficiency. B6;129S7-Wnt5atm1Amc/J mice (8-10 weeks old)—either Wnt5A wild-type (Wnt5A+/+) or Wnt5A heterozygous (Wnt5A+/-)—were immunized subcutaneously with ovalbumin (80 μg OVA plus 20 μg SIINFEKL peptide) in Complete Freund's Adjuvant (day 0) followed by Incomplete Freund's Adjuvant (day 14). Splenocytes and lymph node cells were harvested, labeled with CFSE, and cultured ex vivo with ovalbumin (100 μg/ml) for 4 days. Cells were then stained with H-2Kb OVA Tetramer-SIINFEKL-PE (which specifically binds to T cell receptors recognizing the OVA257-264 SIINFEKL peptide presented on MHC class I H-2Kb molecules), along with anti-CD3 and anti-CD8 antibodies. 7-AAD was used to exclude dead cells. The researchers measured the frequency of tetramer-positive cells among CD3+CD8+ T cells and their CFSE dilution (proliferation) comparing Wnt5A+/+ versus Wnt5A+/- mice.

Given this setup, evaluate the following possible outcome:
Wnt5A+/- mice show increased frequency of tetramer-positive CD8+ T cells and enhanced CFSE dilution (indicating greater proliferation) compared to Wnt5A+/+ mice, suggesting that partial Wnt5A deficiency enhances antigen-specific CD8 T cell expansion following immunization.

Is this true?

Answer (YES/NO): NO